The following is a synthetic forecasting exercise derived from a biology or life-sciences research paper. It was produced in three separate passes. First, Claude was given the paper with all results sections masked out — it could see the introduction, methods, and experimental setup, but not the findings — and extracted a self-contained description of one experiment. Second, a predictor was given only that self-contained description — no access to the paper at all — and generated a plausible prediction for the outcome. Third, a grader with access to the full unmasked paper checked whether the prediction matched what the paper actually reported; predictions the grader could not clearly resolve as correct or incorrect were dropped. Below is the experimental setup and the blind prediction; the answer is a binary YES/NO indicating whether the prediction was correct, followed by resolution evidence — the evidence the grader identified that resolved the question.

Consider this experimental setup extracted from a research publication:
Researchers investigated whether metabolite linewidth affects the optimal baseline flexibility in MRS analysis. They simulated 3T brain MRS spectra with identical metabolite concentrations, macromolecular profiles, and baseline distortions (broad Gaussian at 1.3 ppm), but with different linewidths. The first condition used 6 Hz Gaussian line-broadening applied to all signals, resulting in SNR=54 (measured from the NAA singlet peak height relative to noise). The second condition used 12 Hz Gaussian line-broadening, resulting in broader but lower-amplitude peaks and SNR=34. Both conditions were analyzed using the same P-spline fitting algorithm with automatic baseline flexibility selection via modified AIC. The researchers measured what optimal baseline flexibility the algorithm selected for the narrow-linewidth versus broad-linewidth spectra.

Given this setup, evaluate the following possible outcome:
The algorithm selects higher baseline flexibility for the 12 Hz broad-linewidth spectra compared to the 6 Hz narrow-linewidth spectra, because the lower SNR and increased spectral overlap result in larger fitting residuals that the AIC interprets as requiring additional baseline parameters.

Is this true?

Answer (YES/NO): NO